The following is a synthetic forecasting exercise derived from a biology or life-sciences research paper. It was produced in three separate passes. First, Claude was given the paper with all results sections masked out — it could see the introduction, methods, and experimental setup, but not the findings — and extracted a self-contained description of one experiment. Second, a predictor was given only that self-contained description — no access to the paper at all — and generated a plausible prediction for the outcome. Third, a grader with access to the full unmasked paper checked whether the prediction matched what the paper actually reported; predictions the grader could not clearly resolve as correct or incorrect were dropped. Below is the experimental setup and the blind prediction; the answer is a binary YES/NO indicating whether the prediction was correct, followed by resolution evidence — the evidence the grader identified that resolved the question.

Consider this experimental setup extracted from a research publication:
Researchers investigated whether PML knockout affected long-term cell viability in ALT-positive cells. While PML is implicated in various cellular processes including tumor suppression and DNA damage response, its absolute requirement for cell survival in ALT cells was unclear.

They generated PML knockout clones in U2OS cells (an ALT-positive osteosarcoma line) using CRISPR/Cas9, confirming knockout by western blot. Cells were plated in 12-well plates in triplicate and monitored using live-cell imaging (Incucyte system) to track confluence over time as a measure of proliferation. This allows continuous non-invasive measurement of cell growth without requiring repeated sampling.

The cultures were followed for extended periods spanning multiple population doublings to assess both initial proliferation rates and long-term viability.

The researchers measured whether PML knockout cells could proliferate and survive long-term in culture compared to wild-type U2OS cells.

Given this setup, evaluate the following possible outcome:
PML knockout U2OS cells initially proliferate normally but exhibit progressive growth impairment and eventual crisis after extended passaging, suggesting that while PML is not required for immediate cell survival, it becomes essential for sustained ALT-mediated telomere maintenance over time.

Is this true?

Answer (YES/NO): NO